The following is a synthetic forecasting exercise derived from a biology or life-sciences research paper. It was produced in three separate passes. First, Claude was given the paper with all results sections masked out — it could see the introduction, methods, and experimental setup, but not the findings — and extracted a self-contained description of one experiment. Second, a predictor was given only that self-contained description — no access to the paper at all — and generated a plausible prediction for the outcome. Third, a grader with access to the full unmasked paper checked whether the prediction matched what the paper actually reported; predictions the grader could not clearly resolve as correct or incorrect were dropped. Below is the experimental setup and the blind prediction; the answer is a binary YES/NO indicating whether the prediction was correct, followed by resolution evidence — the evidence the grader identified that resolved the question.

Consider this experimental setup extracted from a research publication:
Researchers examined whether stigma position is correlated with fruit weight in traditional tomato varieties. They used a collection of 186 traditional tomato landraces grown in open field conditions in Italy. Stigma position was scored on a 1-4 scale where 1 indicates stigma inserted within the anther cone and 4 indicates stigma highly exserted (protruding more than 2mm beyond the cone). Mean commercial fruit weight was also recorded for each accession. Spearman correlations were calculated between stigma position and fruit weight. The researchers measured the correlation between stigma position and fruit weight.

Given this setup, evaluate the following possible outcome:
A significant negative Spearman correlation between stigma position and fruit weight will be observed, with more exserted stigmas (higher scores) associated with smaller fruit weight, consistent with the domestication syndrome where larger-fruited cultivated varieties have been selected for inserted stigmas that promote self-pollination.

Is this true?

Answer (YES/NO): NO